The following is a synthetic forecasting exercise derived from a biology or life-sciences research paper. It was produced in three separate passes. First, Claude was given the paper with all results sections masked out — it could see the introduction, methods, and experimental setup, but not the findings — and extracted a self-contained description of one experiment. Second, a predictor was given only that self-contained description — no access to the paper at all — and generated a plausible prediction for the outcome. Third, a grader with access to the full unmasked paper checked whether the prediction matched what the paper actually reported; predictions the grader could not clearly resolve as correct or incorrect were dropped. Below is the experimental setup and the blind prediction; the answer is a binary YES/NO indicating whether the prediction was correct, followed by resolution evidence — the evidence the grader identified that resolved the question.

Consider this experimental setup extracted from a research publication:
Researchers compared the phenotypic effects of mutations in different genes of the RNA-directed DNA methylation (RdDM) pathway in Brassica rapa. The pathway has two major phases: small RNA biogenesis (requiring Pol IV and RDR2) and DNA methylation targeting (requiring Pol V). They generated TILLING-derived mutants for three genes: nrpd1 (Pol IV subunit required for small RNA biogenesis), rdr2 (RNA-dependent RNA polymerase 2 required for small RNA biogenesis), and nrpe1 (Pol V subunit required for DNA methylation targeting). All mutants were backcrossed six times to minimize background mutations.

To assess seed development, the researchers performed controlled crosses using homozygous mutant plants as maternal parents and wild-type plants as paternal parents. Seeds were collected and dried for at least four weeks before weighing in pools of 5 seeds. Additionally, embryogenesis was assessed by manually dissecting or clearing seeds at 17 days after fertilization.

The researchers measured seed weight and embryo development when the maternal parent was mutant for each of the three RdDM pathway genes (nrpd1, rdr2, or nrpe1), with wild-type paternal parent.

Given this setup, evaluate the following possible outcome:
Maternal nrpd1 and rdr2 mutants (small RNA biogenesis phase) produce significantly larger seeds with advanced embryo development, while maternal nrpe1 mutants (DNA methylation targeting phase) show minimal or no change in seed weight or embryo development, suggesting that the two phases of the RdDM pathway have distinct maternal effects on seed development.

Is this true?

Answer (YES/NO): NO